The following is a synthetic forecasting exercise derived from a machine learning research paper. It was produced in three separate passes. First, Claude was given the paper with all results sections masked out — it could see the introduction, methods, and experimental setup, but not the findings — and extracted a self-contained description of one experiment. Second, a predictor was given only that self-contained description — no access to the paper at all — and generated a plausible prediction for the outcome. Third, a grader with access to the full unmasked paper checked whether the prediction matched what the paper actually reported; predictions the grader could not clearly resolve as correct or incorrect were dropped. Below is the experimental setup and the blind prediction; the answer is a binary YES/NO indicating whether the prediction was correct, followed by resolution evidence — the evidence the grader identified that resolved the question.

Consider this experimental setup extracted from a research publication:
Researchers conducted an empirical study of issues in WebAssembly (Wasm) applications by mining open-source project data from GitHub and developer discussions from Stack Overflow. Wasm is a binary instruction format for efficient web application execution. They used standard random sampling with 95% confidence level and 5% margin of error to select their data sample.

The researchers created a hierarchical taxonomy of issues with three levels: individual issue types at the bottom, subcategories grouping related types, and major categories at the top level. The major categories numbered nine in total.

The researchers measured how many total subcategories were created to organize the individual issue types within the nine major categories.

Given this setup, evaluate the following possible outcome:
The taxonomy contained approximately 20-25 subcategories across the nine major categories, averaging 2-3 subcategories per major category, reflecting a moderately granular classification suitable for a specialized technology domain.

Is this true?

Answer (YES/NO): NO